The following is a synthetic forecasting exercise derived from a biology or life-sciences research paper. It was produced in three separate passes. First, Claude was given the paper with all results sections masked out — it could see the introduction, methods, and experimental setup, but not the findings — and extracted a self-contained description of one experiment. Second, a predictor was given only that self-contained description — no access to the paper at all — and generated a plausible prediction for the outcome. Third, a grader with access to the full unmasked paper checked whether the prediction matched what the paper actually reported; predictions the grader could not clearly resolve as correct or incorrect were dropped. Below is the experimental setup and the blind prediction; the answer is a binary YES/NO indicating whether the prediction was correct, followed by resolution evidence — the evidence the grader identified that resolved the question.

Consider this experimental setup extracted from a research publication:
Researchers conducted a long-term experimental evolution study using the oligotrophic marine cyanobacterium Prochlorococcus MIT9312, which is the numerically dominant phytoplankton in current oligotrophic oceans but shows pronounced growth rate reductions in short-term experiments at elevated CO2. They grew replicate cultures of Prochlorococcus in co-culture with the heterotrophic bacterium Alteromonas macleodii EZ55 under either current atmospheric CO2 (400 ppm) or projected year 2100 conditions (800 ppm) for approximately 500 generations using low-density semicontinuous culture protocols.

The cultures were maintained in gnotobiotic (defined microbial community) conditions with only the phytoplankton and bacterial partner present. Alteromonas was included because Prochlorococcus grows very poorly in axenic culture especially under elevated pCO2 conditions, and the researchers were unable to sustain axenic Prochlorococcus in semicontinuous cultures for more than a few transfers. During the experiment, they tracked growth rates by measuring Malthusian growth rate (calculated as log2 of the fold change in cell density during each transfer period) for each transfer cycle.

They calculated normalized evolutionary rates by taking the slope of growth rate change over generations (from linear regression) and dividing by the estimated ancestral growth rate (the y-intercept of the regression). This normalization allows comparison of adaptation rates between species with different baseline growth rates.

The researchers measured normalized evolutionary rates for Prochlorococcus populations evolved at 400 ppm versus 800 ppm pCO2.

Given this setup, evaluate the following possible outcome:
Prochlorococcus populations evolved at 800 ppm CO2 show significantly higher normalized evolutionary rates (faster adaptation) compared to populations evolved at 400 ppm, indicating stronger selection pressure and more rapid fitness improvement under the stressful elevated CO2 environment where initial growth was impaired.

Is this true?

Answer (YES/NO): YES